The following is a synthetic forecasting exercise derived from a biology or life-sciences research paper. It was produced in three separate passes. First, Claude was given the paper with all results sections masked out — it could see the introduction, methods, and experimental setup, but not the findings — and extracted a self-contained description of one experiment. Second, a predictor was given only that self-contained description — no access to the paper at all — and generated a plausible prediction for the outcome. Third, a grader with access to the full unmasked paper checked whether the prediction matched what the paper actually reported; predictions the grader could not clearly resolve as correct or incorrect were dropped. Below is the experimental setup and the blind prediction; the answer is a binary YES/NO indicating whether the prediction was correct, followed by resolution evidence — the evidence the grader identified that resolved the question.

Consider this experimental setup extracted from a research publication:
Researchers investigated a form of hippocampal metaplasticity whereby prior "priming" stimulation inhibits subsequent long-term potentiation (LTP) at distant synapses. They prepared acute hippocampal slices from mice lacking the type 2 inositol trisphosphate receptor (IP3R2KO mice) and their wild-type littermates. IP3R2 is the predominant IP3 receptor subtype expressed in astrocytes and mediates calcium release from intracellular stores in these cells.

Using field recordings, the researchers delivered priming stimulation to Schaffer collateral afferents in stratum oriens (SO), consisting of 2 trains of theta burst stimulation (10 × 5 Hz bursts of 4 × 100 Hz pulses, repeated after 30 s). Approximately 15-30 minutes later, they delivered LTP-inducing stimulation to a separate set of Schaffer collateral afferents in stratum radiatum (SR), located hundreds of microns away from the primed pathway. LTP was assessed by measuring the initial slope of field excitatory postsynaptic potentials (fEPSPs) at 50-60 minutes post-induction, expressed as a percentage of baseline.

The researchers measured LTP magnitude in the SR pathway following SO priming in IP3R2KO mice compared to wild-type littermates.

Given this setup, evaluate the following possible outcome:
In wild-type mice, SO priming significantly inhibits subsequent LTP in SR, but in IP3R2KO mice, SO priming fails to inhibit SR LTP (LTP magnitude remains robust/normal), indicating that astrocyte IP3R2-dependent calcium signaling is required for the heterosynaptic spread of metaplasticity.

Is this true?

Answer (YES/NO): YES